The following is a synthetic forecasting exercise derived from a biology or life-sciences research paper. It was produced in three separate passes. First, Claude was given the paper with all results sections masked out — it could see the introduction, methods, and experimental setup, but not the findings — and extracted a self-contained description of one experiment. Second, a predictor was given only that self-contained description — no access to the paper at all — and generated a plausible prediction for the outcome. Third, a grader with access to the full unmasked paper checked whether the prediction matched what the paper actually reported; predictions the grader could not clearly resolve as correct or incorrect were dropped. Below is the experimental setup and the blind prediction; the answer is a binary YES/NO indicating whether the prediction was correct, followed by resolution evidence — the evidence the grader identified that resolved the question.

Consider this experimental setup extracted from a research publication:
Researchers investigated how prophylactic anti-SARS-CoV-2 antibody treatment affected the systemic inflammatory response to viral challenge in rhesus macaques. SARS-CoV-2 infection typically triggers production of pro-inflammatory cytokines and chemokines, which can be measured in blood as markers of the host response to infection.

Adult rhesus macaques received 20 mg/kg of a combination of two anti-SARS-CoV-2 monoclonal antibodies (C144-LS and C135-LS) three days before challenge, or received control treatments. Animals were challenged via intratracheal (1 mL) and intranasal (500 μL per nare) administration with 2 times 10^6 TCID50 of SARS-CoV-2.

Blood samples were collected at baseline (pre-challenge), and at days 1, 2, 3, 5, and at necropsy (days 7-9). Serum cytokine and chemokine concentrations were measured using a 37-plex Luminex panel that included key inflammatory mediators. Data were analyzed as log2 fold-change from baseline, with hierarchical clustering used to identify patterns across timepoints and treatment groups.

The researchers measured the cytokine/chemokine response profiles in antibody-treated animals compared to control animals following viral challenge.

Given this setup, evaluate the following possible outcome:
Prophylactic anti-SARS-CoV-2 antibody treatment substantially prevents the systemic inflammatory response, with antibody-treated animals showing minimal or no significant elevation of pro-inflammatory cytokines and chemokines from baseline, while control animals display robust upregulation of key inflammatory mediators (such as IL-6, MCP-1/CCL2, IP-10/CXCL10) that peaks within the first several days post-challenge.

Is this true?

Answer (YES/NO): YES